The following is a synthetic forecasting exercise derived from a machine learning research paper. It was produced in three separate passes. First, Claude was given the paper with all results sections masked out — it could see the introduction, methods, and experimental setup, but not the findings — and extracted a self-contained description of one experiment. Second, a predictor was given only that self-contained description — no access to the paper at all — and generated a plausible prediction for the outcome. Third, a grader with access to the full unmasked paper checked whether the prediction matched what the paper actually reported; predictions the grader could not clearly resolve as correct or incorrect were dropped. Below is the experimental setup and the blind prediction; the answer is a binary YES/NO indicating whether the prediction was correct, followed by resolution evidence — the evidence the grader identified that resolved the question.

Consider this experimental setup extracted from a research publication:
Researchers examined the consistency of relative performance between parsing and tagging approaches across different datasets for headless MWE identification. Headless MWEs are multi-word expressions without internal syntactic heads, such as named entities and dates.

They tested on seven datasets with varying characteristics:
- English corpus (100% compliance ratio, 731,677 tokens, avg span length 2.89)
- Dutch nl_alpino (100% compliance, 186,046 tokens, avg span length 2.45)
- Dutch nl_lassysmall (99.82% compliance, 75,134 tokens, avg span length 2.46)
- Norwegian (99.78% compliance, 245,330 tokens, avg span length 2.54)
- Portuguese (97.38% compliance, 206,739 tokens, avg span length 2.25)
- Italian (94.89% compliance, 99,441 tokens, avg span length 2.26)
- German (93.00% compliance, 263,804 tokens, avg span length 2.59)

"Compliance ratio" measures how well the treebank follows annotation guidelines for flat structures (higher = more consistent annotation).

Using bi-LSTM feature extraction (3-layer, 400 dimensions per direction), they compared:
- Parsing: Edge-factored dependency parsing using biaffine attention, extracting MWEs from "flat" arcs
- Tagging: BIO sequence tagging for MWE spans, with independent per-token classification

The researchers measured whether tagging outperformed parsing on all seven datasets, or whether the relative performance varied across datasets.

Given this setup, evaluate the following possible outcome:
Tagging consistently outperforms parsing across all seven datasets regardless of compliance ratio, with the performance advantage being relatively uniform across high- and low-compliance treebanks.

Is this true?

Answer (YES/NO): NO